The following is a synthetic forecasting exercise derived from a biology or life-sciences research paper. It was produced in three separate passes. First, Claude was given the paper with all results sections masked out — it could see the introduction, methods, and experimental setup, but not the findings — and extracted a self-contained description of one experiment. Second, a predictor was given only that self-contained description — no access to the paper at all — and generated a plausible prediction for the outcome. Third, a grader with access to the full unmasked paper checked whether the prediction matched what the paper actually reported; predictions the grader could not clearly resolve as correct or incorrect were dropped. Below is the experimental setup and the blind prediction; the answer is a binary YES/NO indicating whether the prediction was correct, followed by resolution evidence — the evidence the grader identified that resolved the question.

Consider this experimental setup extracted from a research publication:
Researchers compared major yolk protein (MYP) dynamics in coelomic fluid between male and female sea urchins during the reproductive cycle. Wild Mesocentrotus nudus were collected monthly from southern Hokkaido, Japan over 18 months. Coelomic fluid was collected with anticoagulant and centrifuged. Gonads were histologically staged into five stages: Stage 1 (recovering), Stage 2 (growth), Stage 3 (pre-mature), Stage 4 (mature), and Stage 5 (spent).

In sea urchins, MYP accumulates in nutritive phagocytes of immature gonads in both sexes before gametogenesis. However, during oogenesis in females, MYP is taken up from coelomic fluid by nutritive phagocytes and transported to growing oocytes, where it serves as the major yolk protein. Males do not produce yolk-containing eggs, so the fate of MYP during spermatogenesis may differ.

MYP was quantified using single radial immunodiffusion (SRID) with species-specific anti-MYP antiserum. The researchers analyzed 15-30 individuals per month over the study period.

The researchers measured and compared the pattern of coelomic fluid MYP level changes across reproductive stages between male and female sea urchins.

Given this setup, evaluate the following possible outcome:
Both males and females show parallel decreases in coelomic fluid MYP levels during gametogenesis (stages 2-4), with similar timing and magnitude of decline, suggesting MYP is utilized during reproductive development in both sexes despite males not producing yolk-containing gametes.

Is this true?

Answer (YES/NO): NO